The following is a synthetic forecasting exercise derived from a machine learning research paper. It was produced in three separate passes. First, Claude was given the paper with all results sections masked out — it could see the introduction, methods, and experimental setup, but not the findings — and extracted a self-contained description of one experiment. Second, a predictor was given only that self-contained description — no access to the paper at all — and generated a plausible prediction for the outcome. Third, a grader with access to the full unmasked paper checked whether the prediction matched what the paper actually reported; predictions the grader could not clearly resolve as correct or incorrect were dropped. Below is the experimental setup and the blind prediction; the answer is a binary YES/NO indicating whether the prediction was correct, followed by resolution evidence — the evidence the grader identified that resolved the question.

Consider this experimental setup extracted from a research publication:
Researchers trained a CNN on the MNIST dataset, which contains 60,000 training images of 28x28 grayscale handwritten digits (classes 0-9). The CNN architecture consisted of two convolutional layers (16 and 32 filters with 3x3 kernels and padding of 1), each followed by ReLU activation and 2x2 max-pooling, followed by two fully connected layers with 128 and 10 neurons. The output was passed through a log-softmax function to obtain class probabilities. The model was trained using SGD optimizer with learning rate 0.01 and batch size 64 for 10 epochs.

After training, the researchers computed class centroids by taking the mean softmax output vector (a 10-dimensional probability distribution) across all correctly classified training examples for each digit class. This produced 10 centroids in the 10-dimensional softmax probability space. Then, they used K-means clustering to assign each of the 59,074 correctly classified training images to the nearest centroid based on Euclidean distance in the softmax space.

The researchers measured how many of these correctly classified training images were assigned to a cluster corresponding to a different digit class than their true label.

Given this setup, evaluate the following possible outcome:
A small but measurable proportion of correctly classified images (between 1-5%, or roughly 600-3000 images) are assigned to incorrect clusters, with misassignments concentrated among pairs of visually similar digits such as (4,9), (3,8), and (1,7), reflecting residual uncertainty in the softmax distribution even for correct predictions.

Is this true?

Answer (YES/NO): NO